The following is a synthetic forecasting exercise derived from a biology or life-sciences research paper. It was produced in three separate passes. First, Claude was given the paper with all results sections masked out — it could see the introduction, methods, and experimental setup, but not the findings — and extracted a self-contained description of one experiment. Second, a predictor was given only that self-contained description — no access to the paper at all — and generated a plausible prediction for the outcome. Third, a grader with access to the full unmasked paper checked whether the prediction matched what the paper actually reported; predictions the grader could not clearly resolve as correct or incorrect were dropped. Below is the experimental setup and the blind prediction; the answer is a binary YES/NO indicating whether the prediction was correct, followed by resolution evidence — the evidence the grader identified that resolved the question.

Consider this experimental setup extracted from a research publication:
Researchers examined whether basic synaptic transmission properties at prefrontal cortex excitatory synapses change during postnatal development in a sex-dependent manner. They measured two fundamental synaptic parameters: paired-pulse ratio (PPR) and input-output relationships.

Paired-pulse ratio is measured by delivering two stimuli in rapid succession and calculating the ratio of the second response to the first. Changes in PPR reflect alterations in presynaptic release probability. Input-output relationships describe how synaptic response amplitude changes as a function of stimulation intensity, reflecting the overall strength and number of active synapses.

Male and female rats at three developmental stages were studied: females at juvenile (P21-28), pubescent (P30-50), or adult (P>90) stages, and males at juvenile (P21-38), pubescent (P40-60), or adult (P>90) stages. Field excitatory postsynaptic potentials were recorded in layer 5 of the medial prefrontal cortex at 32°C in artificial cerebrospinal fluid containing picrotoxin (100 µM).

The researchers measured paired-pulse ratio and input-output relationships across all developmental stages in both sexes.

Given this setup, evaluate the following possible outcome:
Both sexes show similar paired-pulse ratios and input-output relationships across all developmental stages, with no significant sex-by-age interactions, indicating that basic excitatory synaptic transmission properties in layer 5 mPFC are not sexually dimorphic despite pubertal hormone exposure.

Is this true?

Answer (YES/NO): YES